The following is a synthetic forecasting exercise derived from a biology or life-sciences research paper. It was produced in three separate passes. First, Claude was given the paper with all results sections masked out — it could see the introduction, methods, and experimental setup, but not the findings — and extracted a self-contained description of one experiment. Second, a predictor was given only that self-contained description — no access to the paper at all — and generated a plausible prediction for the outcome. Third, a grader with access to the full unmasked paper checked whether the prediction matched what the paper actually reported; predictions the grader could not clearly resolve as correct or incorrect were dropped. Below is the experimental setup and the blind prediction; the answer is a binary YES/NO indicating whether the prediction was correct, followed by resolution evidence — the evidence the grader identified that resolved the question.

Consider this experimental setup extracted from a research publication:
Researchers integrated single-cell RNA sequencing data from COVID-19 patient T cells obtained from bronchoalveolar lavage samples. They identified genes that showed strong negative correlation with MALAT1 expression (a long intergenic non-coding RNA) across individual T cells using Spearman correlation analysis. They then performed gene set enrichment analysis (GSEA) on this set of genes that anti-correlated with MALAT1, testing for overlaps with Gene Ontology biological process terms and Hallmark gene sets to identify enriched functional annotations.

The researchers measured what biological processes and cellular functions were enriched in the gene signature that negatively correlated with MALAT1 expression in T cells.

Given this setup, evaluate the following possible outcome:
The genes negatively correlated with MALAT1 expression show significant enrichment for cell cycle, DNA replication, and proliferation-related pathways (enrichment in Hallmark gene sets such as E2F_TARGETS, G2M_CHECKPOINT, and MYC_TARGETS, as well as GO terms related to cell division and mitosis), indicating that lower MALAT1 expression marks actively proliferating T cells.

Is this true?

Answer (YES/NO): YES